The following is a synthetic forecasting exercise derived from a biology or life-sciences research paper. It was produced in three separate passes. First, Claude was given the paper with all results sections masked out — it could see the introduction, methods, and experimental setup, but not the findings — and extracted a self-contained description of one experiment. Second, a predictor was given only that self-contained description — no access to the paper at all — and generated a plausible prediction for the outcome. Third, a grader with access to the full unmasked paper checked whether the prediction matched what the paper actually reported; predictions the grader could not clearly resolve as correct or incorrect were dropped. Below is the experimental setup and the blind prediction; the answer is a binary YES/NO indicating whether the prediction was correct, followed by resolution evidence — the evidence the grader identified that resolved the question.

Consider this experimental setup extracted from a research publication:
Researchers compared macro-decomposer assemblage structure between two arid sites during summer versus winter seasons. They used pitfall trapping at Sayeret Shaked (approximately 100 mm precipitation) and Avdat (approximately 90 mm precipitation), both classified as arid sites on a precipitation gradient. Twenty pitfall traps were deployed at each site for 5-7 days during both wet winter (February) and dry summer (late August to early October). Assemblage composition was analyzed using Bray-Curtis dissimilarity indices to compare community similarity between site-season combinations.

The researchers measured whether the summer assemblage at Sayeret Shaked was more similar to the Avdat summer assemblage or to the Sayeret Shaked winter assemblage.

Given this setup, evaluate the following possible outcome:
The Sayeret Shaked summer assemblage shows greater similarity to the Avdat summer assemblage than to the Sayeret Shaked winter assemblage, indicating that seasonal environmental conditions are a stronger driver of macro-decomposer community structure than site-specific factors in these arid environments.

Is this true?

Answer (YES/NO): YES